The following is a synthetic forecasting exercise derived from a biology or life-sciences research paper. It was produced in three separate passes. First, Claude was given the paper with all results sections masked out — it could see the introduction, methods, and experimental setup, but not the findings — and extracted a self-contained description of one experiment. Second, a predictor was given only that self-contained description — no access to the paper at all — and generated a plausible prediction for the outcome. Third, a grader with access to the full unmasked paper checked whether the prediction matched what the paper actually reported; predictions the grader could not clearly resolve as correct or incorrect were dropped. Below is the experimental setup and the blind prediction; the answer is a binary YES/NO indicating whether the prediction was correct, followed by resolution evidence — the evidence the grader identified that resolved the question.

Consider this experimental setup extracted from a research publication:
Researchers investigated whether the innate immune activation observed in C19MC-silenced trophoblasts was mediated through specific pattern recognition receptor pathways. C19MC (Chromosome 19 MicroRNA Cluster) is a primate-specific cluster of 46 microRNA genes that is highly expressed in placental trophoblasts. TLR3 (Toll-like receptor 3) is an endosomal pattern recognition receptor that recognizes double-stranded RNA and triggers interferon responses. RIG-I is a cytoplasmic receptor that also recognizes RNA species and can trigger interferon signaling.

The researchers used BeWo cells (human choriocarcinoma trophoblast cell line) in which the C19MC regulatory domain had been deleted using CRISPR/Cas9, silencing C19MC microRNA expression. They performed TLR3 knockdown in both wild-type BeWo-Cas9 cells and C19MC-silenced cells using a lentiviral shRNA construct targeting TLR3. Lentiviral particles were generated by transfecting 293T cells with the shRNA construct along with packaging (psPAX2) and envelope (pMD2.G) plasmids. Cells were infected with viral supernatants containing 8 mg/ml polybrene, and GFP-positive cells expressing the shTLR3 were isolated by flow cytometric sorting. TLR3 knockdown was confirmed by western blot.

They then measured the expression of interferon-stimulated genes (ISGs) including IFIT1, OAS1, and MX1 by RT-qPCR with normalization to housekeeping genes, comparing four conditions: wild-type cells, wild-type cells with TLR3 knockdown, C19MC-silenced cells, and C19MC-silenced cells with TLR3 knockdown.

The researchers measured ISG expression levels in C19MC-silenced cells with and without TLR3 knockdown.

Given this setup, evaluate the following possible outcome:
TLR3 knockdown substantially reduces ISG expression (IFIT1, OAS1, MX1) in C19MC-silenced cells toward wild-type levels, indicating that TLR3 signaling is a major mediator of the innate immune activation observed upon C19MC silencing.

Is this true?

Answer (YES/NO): YES